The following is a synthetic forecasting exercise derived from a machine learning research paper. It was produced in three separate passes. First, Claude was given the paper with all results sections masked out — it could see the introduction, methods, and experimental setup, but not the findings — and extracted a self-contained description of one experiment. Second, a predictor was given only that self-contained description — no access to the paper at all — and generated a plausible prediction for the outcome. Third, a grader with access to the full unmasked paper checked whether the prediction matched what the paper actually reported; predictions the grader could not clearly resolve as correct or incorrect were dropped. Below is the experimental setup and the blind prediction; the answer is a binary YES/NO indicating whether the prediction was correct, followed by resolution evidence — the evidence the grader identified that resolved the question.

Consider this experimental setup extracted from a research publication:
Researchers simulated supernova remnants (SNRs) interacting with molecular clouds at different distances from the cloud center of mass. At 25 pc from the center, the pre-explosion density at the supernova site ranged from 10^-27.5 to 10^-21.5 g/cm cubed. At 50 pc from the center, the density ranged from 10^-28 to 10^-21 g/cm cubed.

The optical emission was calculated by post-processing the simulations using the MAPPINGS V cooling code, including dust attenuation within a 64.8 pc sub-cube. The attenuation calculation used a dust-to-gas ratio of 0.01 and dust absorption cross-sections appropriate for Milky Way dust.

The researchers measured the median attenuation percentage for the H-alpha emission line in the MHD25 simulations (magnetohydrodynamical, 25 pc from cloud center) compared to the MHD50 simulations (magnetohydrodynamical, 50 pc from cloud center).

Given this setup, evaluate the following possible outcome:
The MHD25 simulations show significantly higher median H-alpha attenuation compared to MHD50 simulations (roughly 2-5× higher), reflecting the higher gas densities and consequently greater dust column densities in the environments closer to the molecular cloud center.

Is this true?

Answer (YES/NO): NO